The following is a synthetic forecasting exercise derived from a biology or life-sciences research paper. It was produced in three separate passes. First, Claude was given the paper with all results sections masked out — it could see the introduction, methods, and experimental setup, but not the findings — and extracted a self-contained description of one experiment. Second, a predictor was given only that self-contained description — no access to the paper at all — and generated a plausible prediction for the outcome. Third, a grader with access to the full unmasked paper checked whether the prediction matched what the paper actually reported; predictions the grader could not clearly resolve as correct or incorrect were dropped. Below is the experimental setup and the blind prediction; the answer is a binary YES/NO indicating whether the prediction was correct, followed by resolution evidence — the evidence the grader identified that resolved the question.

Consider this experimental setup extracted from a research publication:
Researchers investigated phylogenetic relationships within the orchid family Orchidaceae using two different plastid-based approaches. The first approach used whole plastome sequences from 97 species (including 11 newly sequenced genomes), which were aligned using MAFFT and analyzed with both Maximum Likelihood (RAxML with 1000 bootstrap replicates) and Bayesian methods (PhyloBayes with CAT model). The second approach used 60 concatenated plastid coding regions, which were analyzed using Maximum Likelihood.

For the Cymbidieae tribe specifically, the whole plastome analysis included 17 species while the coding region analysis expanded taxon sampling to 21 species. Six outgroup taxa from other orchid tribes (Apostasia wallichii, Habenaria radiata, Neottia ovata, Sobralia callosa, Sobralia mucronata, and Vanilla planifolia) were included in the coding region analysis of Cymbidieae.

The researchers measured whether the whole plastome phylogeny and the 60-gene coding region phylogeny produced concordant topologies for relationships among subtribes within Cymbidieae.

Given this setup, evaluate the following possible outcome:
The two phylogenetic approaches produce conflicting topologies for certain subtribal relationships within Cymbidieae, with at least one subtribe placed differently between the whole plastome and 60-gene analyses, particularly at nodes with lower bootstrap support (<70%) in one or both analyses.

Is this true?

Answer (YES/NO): NO